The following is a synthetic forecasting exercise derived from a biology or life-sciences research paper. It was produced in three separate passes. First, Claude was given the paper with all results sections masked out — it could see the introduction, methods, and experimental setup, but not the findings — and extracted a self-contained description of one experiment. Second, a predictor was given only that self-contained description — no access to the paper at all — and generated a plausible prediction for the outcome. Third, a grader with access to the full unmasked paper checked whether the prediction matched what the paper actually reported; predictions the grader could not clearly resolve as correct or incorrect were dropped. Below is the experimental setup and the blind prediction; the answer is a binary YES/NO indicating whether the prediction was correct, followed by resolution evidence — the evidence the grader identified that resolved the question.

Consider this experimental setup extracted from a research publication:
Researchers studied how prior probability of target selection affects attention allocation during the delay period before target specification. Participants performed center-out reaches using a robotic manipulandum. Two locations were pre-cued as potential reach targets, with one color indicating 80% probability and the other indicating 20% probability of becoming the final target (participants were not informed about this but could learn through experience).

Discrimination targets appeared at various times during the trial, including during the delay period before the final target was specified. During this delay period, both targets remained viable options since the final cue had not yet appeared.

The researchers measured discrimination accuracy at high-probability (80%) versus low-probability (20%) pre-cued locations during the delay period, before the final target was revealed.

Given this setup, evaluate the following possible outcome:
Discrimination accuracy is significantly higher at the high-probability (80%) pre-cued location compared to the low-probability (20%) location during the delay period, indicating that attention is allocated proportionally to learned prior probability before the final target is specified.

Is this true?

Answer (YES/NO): YES